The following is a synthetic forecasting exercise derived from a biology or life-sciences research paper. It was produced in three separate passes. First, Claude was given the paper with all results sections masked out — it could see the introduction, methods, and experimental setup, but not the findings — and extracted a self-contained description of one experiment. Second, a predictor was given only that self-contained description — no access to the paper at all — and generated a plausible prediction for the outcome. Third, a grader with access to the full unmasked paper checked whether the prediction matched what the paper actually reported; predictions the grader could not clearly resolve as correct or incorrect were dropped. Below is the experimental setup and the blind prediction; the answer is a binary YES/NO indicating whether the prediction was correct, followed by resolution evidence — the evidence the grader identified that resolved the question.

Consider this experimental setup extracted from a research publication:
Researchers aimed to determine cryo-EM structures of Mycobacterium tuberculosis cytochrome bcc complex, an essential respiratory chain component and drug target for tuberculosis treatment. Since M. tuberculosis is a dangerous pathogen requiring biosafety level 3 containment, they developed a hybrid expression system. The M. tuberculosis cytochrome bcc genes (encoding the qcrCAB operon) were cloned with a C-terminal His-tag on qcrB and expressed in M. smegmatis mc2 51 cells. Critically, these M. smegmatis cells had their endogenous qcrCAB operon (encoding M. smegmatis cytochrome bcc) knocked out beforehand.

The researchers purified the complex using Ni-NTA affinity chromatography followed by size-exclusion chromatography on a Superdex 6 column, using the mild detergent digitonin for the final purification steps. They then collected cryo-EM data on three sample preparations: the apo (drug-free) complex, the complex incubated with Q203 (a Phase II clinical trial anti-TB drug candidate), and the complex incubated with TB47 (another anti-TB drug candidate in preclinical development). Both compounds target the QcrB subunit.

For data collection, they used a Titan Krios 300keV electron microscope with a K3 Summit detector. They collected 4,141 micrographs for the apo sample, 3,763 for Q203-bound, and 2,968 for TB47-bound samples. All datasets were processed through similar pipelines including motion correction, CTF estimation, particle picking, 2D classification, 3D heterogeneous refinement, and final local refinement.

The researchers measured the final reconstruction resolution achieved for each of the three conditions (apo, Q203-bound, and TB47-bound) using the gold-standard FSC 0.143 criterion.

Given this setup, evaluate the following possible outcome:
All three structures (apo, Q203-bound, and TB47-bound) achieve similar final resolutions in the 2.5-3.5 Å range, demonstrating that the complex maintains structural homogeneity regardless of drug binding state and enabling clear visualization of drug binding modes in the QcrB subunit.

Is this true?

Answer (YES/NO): YES